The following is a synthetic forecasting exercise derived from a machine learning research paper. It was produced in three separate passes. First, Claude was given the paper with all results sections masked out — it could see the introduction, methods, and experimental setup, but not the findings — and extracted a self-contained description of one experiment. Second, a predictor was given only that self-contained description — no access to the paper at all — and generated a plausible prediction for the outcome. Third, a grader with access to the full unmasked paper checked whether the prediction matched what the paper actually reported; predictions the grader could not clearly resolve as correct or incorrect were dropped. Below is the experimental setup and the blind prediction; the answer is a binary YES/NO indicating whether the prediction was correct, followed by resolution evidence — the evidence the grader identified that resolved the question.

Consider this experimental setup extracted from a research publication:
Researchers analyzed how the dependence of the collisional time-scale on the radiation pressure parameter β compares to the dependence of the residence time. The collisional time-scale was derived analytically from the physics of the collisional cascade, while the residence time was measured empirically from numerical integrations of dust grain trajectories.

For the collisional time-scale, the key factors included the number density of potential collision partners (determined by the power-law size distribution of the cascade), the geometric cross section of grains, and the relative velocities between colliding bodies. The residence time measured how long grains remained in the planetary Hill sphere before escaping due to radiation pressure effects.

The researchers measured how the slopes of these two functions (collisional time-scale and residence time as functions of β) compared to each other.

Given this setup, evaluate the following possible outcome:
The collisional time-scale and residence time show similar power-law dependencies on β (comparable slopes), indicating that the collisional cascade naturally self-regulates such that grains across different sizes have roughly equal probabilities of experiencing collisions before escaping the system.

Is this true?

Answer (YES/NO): NO